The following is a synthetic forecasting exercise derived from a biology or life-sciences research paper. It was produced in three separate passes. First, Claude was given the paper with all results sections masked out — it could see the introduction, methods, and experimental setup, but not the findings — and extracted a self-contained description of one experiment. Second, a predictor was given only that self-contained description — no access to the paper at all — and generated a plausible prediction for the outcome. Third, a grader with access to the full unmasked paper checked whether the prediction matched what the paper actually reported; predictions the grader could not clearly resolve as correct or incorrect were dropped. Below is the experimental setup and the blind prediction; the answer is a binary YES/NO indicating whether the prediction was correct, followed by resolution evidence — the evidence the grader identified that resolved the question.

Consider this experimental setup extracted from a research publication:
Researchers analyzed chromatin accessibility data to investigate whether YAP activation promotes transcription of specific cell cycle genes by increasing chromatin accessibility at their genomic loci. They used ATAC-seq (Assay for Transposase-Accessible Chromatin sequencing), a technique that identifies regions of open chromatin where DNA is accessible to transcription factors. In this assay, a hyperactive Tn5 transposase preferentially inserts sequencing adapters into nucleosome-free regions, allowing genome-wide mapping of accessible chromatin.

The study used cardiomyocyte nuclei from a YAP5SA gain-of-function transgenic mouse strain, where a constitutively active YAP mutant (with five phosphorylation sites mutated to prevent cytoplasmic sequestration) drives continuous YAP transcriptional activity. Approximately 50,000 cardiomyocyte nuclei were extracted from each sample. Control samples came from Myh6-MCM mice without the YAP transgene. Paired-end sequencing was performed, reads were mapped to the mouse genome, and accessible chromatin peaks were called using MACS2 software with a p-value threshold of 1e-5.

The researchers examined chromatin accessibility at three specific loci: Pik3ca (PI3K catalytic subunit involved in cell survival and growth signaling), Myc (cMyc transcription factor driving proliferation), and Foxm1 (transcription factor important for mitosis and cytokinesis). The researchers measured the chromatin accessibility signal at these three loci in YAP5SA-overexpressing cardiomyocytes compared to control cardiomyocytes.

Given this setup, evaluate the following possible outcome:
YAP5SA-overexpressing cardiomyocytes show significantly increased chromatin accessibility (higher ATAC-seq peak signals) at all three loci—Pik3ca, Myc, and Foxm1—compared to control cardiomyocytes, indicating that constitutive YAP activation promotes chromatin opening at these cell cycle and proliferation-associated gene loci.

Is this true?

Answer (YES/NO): NO